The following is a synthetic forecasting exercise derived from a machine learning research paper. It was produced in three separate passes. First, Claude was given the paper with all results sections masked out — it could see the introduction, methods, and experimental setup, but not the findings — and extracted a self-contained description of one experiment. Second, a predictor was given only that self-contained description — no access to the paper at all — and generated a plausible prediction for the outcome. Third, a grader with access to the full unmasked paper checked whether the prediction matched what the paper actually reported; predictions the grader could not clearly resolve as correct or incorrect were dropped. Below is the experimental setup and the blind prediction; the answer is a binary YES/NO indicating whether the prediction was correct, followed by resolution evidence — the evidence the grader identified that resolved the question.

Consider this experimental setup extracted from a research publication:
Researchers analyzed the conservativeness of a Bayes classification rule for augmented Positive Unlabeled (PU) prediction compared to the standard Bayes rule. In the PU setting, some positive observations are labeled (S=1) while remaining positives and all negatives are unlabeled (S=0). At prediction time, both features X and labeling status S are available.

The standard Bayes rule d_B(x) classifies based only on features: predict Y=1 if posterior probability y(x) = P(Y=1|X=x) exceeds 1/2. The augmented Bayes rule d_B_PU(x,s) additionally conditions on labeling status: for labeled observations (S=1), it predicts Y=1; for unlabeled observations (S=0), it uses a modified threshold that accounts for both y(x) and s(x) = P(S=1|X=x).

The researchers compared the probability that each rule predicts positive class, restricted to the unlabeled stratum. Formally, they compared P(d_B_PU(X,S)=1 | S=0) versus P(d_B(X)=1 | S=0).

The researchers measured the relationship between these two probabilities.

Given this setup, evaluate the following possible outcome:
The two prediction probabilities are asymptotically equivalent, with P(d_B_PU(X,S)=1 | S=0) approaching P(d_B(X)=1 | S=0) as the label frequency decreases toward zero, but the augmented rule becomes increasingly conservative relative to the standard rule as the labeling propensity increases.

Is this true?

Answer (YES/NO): YES